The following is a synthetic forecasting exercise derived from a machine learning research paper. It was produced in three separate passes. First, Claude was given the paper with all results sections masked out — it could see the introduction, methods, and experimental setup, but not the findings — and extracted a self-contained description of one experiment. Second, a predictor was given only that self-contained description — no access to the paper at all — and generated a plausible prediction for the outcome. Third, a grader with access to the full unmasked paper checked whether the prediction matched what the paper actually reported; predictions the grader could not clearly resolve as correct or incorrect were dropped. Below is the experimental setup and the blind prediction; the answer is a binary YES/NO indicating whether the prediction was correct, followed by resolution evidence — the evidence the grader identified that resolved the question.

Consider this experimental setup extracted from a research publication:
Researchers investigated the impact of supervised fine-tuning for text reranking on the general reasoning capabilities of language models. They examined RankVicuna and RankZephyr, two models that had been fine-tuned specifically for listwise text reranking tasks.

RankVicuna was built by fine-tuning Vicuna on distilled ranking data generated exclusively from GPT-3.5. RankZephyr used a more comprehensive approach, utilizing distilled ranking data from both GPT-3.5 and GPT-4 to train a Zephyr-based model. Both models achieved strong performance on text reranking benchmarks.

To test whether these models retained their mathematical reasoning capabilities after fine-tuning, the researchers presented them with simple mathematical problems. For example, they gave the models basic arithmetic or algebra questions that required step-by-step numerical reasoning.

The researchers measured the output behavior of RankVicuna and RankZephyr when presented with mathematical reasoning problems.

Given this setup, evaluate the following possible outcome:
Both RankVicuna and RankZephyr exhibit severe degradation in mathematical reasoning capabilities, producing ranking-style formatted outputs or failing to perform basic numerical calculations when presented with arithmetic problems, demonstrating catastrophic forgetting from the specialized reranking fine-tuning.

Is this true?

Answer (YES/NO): YES